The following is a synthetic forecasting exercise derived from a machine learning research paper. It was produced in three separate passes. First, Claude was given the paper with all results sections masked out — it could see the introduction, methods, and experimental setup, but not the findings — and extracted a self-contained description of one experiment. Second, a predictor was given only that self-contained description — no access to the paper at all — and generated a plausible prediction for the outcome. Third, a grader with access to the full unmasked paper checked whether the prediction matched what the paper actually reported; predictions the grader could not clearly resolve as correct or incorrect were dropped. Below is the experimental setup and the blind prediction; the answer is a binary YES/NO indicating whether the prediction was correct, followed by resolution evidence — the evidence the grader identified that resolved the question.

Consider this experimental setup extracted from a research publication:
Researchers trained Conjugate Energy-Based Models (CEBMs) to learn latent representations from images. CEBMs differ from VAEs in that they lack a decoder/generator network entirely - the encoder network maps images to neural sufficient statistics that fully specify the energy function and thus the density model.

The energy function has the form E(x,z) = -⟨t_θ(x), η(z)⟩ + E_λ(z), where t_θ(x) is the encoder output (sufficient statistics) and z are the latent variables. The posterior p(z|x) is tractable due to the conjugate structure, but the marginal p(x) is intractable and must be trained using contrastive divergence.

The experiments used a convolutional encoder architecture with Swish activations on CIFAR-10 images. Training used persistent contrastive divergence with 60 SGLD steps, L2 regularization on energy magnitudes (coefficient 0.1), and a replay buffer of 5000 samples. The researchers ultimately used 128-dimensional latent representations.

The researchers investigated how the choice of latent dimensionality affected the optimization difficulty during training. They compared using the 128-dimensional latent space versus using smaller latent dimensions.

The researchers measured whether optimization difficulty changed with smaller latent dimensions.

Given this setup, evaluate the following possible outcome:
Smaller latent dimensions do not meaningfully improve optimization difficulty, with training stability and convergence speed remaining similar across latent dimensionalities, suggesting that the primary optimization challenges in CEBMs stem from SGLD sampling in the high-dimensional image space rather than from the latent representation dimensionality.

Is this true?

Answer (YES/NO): NO